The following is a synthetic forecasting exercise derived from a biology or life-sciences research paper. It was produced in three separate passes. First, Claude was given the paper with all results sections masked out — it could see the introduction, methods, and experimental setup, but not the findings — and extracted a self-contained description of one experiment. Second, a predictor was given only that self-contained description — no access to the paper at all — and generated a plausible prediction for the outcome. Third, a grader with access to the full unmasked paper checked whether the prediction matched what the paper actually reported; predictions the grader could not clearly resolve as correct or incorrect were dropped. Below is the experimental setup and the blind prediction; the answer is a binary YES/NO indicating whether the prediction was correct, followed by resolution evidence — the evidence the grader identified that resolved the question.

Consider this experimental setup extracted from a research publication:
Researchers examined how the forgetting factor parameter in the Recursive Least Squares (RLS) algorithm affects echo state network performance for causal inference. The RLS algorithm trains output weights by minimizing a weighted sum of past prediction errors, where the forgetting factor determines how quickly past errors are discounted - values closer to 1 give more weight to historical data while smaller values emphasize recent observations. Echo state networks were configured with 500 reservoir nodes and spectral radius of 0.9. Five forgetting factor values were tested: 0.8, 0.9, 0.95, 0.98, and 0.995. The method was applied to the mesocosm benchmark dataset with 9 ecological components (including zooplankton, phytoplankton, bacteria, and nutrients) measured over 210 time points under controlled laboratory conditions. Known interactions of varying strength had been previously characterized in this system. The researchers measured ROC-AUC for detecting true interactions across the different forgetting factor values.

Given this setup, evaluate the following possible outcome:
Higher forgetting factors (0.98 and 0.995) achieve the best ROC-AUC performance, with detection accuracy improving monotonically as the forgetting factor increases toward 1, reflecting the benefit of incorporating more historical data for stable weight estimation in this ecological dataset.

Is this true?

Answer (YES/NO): NO